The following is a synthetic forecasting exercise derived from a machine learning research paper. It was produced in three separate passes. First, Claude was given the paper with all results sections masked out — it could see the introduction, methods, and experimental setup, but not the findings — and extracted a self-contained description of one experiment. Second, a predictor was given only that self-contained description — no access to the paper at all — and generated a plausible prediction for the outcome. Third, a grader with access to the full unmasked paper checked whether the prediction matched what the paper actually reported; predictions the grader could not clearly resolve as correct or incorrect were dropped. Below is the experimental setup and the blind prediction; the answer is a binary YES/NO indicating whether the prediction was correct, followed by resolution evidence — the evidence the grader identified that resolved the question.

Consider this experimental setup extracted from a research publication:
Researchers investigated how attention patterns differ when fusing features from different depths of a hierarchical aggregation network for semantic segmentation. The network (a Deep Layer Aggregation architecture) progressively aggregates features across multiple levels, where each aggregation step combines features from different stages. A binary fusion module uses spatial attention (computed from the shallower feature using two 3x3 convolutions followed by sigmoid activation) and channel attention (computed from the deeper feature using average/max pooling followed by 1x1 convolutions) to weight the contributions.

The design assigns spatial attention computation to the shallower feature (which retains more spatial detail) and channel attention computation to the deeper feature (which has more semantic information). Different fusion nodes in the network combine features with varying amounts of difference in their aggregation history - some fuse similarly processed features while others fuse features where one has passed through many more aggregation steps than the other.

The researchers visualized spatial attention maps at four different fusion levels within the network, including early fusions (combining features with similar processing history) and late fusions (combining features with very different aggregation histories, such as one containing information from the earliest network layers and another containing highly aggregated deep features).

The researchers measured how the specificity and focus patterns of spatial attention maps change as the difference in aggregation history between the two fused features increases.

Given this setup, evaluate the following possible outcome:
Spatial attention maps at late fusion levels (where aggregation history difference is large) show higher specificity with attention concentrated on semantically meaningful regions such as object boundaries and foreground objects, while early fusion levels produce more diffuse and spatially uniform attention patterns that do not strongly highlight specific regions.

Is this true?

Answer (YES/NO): YES